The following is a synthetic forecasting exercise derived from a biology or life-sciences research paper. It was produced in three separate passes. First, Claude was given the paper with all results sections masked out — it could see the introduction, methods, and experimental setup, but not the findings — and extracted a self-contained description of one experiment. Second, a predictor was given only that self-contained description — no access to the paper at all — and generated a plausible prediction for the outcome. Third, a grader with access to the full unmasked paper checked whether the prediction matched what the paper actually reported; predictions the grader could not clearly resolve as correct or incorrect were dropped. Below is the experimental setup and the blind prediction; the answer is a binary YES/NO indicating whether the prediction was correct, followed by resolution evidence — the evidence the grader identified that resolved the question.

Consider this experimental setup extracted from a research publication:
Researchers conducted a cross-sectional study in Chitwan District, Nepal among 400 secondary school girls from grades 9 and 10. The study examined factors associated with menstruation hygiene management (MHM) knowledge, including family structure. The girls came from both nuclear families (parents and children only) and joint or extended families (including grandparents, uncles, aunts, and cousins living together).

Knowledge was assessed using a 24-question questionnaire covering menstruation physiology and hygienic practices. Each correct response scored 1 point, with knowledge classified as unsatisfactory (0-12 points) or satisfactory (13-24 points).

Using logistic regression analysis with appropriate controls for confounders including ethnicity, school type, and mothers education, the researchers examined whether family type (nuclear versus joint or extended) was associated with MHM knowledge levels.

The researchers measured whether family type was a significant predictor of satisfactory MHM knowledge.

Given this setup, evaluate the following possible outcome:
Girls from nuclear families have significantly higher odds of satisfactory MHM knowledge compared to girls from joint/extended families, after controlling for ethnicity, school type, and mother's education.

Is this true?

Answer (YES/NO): YES